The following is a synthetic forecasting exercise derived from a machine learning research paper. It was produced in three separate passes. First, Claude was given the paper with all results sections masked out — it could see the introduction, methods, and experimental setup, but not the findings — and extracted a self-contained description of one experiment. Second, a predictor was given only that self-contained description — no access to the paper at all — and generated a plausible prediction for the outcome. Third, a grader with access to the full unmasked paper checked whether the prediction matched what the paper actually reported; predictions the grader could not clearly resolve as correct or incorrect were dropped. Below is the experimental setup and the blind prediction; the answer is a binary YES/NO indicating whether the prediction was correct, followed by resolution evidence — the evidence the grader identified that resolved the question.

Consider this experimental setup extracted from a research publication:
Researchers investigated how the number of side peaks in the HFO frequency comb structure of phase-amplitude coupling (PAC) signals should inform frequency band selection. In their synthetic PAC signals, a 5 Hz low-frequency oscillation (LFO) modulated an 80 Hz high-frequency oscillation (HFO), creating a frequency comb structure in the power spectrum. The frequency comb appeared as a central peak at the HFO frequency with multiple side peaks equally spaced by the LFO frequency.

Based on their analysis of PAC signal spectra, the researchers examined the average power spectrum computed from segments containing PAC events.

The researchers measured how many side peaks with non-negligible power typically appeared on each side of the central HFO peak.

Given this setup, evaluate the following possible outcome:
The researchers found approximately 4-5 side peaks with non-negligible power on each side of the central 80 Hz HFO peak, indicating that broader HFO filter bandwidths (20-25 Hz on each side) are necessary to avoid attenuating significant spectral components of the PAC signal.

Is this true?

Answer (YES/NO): YES